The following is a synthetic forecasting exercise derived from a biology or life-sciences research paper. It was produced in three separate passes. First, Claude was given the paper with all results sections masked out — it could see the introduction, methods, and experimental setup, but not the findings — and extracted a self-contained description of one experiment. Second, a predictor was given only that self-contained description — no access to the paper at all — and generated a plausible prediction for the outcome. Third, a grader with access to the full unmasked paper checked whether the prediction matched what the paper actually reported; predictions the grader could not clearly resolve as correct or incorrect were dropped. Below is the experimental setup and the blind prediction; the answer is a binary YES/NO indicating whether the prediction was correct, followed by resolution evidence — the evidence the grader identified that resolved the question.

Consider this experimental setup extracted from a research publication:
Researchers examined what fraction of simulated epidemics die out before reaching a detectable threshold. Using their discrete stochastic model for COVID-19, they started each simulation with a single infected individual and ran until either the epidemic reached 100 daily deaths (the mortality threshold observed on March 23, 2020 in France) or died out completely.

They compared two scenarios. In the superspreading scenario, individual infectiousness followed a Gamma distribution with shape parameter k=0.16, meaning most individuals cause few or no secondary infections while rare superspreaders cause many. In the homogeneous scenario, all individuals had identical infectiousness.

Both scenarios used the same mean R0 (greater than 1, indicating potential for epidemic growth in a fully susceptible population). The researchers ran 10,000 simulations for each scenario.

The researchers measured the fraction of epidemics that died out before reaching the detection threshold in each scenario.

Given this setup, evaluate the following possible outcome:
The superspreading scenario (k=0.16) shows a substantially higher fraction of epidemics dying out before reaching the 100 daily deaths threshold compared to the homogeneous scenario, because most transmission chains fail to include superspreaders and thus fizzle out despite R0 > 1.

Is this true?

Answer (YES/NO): YES